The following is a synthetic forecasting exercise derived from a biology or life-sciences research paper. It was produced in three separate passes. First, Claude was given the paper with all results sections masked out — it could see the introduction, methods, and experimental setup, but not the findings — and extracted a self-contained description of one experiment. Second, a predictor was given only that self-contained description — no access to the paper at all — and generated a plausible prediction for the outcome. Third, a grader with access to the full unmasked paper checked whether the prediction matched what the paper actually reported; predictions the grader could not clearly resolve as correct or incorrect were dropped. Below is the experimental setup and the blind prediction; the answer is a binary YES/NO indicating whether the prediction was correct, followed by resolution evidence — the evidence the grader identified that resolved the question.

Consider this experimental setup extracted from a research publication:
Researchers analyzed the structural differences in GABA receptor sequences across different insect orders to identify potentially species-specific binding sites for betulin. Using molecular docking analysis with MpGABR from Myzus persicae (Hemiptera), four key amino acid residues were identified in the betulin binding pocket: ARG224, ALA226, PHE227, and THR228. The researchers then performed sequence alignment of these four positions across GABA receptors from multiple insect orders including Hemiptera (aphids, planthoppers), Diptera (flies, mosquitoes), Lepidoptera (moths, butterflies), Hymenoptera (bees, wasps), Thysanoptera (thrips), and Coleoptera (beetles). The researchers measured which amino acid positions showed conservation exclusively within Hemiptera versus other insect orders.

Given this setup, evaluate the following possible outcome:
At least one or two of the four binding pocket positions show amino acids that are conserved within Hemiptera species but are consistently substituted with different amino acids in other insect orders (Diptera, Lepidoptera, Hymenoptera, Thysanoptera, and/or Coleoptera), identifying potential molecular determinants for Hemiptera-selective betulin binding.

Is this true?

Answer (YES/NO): YES